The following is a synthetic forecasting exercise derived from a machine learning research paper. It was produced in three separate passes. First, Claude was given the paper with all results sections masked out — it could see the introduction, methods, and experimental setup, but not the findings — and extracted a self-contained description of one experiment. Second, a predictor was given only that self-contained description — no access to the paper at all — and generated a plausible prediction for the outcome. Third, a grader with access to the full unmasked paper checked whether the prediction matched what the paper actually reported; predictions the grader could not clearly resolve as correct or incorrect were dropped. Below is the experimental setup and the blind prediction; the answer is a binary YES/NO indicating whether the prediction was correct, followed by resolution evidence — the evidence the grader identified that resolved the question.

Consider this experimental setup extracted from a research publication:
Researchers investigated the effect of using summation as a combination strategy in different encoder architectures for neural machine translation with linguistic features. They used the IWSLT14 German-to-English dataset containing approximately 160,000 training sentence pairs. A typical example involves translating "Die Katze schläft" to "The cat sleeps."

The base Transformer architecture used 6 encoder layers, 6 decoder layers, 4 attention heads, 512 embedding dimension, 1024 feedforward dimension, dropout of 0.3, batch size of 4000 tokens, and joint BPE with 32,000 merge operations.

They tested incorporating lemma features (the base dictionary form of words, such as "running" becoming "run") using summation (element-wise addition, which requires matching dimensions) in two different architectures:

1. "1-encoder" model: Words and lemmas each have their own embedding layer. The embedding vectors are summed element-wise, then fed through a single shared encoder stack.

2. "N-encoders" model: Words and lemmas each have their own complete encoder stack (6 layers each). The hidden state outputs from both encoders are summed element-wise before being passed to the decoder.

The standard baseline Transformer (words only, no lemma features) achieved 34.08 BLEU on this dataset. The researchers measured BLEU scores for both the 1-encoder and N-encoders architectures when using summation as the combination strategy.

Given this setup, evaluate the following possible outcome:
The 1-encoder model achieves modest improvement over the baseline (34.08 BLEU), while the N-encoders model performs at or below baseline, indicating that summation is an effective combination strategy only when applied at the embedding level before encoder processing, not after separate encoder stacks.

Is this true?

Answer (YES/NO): YES